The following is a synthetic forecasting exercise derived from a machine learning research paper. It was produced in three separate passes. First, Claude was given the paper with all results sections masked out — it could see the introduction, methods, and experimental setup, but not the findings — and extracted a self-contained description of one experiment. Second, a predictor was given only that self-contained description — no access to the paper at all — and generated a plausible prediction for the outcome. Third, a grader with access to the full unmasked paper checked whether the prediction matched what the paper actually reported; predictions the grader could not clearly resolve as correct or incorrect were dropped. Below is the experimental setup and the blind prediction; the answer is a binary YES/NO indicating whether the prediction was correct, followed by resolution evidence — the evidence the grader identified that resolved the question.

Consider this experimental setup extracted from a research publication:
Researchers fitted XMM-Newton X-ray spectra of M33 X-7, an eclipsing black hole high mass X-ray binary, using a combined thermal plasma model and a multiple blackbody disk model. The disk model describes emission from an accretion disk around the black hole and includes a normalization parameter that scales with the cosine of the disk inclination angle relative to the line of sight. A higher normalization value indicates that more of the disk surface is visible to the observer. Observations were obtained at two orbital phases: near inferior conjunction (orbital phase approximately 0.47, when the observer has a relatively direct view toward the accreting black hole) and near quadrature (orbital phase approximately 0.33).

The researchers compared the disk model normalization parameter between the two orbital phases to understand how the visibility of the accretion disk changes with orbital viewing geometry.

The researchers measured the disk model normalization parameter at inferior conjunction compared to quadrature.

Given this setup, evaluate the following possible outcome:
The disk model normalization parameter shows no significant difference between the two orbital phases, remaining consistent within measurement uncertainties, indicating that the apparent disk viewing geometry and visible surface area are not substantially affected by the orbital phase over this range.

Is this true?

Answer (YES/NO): NO